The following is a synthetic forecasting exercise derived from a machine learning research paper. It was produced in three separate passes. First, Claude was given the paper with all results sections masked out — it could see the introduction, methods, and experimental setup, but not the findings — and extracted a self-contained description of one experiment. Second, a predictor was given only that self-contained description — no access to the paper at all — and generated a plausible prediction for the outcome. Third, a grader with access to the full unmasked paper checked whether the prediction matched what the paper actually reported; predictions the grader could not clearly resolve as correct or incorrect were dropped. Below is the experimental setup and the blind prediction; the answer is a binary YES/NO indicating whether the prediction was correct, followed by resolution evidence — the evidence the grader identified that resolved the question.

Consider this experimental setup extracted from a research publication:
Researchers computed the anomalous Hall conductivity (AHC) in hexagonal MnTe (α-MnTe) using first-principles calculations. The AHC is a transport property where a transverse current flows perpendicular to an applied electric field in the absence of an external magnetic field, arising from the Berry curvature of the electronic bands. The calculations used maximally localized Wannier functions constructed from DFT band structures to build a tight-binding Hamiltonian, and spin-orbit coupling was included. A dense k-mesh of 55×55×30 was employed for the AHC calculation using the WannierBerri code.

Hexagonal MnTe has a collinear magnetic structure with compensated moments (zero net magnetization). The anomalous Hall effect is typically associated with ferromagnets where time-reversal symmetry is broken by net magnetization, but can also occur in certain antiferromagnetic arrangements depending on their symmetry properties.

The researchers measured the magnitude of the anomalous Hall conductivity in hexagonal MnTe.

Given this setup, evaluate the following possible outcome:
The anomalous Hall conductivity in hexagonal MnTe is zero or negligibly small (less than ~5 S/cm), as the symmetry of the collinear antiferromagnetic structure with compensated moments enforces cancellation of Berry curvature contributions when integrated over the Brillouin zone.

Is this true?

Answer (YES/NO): NO